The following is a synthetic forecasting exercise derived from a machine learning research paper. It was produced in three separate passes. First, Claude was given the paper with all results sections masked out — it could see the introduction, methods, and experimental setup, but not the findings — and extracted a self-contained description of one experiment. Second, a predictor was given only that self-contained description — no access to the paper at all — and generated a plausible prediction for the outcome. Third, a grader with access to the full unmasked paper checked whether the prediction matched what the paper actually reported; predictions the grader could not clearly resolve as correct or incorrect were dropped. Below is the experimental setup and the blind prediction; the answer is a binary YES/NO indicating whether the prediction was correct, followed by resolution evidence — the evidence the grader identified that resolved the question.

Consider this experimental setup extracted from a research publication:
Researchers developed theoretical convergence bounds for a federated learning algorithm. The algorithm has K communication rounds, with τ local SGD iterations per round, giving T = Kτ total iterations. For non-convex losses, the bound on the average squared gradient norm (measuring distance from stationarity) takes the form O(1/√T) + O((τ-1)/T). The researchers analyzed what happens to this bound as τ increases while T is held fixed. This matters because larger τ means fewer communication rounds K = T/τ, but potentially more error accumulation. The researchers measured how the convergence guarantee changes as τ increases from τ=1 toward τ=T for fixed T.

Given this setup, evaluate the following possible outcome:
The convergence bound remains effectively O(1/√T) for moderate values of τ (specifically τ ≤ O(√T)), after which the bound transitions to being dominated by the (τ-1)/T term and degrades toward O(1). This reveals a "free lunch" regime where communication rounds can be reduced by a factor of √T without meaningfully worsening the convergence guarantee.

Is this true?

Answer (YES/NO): YES